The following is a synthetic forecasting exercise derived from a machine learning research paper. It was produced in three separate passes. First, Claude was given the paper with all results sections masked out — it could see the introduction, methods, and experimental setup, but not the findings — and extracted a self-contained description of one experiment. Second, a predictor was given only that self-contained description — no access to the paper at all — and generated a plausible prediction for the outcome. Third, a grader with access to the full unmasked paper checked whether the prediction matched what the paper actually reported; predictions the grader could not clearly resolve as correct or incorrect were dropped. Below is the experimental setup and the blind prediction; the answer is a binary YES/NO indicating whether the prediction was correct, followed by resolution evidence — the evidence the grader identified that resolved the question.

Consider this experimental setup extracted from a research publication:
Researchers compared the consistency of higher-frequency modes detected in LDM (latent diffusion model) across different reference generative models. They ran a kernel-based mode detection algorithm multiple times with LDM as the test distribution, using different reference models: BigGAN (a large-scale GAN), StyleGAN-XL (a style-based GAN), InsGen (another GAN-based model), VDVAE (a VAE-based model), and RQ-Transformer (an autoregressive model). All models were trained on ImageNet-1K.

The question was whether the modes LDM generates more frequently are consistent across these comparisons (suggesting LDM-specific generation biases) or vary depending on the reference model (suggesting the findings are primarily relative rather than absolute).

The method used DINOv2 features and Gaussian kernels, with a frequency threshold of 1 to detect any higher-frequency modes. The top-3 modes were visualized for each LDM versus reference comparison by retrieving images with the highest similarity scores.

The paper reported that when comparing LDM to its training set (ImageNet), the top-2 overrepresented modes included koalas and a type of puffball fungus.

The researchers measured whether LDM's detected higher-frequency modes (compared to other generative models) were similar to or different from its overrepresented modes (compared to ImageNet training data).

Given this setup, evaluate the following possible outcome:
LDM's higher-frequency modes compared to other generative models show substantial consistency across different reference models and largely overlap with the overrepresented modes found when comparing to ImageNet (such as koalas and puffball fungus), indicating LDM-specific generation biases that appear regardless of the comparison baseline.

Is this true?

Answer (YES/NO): NO